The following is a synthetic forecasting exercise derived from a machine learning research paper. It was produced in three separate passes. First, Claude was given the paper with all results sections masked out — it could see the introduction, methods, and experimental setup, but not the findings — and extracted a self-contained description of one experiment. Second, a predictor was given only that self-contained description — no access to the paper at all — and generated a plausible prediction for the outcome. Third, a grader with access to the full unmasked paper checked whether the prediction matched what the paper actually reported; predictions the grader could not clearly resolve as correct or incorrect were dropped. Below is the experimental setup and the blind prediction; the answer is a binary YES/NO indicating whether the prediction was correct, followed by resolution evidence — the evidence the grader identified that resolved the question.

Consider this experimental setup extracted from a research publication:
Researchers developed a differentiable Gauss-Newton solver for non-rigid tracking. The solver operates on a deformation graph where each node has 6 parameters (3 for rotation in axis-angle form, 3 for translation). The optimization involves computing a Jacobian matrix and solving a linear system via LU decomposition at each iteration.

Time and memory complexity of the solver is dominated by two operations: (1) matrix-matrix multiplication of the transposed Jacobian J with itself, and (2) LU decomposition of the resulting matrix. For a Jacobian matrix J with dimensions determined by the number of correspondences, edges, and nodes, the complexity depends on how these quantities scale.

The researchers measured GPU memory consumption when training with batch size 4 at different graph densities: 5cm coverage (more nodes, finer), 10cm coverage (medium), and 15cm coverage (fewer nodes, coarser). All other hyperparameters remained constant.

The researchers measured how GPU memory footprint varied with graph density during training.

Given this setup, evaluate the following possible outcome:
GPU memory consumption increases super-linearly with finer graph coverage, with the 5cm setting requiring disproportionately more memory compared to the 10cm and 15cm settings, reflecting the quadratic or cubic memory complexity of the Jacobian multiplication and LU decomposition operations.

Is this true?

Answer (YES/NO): YES